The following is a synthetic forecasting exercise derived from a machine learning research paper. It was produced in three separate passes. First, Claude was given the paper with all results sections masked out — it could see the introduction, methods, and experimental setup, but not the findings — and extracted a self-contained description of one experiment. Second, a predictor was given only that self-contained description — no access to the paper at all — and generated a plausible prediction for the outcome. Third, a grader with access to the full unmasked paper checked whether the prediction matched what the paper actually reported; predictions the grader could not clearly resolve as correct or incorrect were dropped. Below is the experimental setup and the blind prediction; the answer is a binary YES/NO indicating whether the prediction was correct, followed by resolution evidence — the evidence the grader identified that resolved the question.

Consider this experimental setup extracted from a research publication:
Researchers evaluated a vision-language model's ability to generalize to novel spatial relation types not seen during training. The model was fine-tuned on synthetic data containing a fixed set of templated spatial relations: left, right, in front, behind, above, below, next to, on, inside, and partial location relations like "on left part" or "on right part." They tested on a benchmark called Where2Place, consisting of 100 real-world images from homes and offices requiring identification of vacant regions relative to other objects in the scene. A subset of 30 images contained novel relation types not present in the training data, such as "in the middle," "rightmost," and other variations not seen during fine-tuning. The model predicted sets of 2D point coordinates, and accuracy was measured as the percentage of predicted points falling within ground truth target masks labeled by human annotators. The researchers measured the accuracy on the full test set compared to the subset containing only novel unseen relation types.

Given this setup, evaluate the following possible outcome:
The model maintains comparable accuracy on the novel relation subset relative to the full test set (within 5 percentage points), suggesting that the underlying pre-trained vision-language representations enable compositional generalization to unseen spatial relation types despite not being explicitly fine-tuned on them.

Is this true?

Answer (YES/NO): YES